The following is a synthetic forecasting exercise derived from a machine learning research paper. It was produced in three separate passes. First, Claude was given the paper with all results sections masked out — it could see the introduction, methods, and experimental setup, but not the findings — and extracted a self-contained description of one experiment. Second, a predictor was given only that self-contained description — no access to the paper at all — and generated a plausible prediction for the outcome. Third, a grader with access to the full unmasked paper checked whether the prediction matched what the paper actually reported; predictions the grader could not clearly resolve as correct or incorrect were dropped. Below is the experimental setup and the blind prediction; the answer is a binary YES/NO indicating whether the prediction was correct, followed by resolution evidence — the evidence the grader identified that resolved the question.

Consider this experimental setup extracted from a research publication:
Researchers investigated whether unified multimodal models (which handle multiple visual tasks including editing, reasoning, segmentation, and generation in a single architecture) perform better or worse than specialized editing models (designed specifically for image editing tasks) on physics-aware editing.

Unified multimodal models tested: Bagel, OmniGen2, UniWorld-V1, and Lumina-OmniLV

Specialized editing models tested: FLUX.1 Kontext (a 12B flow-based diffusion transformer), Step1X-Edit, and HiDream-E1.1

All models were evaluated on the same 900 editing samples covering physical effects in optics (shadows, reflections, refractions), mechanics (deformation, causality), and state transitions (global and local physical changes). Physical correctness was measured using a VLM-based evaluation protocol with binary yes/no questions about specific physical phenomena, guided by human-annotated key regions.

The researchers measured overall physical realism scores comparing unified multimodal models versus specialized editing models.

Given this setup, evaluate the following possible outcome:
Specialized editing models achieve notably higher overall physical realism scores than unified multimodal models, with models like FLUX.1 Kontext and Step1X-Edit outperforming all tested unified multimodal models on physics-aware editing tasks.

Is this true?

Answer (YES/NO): YES